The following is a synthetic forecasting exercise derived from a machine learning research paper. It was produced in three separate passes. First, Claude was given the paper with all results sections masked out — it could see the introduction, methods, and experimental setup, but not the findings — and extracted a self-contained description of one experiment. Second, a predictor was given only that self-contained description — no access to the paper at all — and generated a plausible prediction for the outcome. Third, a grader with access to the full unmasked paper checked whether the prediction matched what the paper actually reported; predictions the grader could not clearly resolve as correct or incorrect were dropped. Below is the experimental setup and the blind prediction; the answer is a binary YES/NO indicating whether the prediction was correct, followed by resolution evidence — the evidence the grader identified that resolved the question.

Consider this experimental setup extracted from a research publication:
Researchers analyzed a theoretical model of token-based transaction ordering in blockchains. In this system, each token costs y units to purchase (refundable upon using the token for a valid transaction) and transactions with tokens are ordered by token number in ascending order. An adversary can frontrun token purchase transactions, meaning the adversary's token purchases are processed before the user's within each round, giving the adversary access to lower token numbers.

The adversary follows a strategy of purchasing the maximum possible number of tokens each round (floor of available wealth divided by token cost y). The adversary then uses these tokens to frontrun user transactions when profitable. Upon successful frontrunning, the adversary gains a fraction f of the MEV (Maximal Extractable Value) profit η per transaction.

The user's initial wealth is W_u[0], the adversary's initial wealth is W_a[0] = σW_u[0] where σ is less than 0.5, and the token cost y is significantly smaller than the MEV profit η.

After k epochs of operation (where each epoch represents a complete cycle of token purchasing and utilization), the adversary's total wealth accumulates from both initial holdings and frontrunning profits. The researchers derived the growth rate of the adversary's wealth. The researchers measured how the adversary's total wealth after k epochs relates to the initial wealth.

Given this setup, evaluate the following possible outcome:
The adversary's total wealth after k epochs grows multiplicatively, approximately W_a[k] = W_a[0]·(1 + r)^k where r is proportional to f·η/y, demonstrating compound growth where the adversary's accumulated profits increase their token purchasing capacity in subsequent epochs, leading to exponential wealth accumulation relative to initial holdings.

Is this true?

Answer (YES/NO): YES